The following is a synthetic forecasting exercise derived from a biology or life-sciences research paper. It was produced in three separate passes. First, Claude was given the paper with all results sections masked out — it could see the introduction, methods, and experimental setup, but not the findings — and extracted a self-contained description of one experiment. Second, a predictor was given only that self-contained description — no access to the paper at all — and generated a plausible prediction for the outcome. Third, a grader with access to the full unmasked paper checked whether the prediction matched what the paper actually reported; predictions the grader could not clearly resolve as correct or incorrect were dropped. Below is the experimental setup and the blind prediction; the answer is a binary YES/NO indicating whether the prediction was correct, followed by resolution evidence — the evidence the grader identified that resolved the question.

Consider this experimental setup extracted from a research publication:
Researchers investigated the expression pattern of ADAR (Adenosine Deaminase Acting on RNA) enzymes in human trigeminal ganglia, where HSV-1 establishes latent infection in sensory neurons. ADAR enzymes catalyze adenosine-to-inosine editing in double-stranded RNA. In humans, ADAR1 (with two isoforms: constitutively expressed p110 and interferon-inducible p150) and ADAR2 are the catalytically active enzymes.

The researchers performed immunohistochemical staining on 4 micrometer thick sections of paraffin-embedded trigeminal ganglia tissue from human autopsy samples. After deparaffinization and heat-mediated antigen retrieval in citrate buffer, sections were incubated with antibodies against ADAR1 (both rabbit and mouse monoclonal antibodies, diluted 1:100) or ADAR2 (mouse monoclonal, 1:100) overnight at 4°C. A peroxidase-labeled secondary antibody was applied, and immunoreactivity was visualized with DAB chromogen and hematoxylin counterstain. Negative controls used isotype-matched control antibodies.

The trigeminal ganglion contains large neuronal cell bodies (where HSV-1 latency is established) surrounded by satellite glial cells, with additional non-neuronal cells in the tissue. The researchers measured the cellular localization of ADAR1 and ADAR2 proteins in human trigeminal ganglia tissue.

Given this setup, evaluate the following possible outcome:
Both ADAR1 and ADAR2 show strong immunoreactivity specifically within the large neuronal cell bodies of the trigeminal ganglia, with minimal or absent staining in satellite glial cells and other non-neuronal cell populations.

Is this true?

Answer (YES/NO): NO